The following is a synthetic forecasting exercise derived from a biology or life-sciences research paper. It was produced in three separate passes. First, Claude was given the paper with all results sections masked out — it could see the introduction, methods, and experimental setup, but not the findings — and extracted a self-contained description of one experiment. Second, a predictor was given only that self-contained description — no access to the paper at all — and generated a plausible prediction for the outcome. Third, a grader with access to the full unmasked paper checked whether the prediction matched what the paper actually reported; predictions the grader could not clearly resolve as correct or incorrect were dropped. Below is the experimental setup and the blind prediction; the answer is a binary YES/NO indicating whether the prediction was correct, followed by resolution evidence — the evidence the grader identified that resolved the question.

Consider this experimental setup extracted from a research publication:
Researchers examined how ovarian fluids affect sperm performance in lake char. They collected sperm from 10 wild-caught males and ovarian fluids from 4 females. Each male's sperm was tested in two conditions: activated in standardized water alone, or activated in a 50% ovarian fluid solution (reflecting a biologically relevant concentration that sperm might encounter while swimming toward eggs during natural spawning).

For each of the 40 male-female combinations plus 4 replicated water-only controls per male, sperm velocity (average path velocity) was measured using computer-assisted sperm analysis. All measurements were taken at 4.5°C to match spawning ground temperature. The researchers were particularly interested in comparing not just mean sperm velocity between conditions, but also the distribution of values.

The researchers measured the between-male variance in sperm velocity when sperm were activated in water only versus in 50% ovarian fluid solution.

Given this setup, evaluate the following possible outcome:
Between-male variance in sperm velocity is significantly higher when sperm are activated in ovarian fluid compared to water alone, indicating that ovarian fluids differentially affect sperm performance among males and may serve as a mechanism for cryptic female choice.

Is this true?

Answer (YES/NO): NO